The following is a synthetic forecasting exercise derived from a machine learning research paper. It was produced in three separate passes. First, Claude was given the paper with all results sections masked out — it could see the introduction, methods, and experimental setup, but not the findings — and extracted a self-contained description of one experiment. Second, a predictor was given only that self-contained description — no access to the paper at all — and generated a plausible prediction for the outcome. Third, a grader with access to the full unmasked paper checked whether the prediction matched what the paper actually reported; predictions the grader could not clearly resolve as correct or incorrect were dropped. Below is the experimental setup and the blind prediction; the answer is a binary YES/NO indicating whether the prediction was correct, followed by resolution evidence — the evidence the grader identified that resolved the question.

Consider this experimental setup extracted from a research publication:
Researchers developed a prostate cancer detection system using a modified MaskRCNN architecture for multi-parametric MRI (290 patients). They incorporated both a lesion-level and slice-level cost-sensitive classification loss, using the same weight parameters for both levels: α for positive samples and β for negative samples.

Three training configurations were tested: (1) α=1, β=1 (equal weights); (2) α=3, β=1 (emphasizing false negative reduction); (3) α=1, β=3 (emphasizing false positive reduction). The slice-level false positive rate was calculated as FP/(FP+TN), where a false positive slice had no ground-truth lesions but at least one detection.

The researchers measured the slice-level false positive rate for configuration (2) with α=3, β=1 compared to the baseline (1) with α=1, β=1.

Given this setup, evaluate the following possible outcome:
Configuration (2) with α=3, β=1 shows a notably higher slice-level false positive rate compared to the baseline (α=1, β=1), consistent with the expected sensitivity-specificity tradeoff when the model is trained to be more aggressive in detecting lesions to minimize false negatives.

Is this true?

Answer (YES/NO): YES